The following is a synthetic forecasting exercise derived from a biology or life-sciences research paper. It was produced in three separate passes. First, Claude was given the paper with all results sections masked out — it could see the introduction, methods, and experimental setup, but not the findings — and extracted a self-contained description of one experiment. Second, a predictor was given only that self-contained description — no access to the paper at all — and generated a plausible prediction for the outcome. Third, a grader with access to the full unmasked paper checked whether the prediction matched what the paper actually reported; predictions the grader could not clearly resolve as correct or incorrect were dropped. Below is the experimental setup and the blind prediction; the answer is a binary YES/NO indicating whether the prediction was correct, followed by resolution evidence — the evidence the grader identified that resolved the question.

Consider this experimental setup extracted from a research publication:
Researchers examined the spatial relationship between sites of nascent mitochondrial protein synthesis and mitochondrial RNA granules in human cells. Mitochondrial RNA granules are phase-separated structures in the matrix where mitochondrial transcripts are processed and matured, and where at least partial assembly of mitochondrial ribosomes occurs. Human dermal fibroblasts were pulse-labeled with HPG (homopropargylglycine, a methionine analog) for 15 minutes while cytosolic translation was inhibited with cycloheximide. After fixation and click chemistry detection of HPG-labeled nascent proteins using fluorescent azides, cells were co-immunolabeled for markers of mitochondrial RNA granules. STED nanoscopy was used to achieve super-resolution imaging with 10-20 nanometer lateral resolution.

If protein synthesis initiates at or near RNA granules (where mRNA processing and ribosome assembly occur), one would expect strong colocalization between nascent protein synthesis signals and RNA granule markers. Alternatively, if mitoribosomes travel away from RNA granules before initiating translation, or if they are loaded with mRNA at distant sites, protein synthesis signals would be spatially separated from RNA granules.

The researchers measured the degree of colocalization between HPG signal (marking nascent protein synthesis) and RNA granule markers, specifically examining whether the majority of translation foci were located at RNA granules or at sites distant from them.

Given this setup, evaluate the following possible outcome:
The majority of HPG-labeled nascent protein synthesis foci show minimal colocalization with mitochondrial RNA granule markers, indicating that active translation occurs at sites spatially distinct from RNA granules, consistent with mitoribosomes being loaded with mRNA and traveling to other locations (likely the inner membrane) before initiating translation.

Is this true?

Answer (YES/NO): YES